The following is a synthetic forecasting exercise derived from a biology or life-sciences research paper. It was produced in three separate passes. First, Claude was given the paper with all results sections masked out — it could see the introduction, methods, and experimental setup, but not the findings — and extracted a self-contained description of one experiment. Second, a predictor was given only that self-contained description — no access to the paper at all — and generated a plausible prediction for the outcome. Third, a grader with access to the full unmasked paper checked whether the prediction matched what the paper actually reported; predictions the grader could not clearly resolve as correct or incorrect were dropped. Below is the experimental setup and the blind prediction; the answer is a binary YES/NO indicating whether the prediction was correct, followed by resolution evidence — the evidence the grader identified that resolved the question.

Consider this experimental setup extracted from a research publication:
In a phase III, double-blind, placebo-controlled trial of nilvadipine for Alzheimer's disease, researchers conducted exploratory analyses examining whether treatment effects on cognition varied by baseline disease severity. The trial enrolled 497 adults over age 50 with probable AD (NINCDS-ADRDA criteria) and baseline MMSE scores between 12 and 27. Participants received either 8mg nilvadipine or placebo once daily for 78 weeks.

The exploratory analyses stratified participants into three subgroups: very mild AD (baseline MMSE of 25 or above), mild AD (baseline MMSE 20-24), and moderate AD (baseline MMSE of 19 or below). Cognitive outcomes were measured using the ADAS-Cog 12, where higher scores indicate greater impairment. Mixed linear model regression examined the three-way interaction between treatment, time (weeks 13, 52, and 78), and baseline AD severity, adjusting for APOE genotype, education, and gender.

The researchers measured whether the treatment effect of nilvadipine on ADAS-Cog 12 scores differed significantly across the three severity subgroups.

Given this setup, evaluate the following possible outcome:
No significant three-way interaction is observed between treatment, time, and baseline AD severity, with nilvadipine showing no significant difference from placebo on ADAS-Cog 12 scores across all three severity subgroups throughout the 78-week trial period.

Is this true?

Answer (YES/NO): NO